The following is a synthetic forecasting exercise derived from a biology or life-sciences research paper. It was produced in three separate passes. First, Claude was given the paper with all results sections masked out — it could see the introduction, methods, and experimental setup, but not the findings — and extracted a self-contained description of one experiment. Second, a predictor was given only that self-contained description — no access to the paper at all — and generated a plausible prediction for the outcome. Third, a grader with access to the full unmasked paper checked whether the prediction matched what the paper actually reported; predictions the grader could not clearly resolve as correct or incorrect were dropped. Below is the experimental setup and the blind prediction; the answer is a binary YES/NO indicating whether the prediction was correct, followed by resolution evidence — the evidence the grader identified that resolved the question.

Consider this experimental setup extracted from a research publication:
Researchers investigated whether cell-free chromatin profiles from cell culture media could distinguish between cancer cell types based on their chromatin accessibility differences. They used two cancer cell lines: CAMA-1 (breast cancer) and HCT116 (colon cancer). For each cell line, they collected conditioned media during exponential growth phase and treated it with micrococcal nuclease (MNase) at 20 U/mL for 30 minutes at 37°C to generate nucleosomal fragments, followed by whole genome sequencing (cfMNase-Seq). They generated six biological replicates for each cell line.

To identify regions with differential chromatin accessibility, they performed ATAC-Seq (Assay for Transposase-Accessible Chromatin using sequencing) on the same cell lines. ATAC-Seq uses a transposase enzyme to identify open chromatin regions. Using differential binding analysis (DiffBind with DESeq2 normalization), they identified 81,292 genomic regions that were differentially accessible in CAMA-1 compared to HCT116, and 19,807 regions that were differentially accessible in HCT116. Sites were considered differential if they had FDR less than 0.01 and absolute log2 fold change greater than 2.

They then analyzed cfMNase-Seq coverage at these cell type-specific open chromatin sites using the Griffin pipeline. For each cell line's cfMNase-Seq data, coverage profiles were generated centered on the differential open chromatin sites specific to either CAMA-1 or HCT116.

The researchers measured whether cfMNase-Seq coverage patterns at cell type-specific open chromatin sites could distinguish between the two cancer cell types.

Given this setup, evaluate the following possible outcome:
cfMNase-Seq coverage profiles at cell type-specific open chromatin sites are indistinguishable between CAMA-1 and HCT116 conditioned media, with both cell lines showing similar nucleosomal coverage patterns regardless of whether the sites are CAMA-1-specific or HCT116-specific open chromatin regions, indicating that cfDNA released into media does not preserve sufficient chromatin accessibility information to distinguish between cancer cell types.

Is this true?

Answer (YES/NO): NO